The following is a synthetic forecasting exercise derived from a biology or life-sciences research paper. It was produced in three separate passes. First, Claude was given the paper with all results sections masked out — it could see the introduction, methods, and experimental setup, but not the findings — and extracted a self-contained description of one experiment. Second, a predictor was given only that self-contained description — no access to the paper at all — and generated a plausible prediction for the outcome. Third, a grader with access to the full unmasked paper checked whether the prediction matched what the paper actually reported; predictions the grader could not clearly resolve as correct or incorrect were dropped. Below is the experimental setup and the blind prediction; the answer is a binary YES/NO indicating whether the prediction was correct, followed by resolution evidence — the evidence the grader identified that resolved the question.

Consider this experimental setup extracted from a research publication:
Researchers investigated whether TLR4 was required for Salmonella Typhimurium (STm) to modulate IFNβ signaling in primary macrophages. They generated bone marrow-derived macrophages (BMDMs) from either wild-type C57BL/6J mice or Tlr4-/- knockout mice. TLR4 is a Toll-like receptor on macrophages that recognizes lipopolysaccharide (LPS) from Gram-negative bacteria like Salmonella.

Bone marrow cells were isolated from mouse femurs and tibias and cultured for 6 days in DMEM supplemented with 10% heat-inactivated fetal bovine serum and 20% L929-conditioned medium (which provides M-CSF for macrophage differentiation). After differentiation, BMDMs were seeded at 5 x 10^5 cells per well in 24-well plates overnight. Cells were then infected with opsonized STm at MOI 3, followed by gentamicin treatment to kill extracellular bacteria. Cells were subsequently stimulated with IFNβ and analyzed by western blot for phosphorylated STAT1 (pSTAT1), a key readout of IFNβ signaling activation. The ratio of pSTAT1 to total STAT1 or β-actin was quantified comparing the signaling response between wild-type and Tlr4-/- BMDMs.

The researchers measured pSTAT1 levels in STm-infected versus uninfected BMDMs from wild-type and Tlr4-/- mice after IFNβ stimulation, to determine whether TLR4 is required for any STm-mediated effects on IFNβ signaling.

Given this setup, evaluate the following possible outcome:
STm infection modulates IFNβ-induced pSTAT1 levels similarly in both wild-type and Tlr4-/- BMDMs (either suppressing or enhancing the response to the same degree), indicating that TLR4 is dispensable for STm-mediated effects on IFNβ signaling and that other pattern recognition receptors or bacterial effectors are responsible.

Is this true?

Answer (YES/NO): NO